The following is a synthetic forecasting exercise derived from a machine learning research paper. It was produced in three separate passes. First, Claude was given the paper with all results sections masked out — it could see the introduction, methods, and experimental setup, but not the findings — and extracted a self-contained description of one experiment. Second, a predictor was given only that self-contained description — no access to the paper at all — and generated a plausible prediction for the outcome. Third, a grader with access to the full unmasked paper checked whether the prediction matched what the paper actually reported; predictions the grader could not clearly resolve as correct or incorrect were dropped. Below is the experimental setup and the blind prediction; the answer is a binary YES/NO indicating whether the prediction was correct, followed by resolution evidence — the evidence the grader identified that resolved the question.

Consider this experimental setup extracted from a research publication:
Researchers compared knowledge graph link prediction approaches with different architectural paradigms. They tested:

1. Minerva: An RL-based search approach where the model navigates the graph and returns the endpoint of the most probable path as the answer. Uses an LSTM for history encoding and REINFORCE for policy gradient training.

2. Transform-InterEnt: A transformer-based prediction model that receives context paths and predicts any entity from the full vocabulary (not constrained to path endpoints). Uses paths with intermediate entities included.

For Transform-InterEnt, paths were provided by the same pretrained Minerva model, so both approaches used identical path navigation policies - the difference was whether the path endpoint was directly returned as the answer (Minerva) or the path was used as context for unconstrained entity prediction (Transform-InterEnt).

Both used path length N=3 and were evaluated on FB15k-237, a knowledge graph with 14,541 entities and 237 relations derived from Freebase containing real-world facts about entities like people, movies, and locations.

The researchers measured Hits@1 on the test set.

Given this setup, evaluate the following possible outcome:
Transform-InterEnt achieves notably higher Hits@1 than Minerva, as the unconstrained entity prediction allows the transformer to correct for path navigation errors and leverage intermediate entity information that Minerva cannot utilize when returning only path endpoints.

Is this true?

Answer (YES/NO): YES